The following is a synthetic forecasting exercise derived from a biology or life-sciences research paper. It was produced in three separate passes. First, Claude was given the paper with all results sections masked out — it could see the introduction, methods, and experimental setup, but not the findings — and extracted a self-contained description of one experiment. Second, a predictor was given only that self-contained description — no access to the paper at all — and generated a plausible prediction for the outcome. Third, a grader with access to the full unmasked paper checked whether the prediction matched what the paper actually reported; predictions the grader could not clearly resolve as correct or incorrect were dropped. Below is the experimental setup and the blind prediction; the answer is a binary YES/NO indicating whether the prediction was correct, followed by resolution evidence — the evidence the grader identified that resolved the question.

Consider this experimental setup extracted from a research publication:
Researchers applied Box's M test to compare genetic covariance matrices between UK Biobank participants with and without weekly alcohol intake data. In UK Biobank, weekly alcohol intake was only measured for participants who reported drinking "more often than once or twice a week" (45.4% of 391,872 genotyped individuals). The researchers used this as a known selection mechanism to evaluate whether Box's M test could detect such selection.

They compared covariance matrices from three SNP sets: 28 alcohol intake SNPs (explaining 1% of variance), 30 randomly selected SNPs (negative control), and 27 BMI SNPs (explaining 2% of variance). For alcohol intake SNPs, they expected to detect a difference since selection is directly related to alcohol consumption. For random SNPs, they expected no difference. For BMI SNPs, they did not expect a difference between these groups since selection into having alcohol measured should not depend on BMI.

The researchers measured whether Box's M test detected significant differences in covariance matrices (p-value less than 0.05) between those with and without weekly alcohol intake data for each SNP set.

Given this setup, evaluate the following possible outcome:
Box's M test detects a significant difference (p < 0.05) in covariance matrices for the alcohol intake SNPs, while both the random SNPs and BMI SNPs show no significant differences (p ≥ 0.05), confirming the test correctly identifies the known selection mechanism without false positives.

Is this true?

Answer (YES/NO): YES